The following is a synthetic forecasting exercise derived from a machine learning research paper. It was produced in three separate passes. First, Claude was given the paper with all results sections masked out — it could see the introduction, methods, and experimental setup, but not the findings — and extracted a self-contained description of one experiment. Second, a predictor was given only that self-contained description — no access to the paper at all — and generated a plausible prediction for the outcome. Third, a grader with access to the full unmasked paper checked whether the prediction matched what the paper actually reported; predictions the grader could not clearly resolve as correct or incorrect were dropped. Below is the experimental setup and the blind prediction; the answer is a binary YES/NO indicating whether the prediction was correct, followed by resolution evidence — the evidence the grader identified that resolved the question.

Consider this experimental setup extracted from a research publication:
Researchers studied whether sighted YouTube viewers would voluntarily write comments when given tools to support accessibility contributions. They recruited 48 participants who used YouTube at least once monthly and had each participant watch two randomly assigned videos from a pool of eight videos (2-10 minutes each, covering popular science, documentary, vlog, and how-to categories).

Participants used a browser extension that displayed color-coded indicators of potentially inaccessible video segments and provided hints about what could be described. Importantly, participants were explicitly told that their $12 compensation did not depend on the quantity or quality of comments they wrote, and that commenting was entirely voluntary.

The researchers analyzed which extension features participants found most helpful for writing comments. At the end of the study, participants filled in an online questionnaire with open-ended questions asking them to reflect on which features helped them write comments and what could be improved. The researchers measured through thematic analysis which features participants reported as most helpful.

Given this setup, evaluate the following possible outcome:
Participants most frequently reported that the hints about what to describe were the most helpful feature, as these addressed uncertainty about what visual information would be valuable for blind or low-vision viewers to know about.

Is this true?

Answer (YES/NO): NO